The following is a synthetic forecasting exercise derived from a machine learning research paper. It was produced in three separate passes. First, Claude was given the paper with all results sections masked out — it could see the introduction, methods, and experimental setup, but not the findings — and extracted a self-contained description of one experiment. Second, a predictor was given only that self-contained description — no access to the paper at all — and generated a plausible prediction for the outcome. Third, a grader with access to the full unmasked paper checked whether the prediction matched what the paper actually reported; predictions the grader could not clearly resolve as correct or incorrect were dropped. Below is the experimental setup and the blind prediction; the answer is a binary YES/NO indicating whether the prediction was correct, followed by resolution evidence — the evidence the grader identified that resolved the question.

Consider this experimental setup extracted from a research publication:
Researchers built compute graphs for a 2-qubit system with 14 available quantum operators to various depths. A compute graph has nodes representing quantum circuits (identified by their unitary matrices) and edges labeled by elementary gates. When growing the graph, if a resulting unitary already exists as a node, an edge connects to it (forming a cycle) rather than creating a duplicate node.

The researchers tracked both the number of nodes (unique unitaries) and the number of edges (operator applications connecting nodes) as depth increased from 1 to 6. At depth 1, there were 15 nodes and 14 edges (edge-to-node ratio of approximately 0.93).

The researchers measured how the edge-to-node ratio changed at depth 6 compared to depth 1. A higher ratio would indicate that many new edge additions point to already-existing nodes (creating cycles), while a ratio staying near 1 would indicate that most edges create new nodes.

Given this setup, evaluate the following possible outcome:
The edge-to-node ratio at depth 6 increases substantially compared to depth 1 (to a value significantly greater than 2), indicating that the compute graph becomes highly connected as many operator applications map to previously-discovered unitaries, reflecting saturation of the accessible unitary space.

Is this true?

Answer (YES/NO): YES